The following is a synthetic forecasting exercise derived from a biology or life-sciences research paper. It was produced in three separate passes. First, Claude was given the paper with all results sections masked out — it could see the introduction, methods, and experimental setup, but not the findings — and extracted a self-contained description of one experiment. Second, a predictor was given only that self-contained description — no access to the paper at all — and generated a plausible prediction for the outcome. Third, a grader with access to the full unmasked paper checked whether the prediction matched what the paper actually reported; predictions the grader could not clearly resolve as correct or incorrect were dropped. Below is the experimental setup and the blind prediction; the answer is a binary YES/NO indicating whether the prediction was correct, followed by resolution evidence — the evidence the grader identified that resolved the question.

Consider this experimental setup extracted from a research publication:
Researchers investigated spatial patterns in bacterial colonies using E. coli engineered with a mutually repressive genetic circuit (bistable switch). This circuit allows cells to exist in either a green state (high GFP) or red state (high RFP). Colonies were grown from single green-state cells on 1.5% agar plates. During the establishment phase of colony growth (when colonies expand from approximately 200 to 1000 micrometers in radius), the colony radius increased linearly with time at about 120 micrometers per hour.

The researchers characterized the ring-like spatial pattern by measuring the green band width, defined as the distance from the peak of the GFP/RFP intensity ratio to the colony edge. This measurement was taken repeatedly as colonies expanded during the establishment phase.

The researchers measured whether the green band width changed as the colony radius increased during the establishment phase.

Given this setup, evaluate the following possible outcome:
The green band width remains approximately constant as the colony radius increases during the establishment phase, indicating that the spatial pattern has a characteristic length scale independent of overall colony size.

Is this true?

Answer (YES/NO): YES